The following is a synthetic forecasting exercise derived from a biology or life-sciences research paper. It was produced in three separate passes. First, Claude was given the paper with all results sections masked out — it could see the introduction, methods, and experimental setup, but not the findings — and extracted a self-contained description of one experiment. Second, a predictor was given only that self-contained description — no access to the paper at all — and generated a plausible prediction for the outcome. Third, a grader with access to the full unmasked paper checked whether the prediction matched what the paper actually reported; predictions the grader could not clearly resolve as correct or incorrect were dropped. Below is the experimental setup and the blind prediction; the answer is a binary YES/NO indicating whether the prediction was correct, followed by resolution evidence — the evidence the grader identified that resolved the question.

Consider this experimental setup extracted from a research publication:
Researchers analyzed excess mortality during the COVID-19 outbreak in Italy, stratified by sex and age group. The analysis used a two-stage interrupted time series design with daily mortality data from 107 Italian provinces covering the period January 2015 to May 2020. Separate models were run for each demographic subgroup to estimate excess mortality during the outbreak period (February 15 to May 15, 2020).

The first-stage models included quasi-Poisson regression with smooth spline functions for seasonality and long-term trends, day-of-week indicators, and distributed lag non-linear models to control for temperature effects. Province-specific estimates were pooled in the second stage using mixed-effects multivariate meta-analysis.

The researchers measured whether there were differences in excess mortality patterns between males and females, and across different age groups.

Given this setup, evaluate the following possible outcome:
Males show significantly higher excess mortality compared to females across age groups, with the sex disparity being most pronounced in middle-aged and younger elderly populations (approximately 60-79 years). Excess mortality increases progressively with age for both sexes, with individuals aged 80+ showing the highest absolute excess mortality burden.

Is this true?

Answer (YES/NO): NO